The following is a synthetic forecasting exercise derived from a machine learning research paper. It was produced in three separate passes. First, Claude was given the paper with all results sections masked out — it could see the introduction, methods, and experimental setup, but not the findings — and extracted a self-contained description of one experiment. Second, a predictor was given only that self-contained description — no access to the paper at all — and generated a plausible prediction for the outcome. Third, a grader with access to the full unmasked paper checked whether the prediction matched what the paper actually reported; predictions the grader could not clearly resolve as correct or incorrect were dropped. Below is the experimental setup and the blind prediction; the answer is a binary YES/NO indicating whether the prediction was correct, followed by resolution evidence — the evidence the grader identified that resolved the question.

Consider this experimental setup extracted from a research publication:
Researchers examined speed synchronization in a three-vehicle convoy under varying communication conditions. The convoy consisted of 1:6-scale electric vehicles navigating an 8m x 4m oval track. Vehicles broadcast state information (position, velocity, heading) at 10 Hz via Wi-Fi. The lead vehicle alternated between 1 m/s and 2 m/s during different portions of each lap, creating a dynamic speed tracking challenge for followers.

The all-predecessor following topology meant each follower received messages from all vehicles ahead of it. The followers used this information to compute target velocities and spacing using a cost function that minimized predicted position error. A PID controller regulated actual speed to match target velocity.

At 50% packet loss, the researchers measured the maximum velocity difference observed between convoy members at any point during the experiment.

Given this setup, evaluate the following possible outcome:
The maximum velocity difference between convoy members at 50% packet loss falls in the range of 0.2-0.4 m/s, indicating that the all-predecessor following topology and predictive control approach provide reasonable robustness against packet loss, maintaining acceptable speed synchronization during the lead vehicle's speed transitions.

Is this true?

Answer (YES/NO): NO